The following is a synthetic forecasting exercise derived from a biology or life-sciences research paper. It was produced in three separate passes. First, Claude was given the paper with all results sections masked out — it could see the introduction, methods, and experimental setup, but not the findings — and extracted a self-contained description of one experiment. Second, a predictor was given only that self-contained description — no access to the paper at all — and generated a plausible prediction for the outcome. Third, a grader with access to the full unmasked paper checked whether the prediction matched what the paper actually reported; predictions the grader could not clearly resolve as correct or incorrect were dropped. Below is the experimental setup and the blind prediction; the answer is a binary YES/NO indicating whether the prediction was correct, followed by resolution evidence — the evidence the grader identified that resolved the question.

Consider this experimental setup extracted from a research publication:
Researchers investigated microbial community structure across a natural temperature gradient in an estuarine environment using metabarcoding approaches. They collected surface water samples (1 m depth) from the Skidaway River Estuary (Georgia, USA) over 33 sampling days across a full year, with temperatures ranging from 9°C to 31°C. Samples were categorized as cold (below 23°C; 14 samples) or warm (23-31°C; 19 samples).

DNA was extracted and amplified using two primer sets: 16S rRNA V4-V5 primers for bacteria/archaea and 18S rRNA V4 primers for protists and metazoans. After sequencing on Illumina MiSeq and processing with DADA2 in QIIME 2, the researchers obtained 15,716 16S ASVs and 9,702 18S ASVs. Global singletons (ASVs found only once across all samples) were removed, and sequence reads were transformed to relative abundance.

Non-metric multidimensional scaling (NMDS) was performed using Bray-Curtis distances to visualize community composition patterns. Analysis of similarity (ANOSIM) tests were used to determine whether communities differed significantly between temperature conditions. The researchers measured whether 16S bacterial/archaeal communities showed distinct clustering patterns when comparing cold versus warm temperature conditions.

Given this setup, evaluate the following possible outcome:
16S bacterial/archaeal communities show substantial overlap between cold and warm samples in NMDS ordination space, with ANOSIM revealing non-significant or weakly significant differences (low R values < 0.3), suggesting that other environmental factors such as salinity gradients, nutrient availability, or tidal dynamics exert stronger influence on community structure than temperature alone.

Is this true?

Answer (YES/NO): NO